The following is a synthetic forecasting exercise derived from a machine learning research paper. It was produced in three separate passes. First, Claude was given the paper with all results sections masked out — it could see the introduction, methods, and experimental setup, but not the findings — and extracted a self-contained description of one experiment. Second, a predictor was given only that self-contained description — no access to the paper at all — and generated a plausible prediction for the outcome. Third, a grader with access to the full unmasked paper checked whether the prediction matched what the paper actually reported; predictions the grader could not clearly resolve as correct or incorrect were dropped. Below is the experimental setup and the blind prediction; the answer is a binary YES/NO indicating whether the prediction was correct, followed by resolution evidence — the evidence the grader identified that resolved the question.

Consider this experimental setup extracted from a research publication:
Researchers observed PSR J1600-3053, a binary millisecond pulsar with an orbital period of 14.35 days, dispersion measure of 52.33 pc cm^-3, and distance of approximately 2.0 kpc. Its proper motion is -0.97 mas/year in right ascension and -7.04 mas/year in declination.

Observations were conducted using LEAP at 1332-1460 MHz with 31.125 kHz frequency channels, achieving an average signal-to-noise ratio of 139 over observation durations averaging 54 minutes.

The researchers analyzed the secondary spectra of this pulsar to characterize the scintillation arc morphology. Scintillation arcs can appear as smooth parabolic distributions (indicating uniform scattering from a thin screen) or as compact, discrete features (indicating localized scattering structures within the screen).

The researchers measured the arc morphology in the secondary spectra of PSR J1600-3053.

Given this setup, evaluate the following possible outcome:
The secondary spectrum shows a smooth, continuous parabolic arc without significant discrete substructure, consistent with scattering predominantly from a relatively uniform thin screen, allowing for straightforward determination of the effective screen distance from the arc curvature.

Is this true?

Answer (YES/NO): NO